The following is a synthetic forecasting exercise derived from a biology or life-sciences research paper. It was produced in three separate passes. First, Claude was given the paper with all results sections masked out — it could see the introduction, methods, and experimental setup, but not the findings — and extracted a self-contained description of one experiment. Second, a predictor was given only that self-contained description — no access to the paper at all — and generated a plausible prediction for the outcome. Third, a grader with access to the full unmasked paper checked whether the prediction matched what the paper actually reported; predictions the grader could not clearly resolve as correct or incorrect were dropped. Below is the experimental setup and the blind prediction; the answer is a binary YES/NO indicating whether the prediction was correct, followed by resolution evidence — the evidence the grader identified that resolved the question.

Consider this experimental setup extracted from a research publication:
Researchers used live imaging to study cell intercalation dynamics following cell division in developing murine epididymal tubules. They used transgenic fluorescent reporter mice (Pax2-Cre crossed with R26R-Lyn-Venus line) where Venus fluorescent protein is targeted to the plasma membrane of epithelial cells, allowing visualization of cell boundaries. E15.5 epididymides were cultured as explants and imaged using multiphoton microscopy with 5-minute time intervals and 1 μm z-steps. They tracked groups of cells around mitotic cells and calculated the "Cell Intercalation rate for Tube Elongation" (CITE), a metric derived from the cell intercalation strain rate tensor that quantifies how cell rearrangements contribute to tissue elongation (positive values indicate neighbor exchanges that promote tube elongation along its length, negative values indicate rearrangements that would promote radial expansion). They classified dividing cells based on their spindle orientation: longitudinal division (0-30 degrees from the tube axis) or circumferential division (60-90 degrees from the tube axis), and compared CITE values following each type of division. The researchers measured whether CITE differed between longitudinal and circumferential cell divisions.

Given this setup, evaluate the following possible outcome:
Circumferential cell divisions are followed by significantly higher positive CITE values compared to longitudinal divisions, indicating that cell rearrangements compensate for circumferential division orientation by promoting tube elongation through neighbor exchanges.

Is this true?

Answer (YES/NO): YES